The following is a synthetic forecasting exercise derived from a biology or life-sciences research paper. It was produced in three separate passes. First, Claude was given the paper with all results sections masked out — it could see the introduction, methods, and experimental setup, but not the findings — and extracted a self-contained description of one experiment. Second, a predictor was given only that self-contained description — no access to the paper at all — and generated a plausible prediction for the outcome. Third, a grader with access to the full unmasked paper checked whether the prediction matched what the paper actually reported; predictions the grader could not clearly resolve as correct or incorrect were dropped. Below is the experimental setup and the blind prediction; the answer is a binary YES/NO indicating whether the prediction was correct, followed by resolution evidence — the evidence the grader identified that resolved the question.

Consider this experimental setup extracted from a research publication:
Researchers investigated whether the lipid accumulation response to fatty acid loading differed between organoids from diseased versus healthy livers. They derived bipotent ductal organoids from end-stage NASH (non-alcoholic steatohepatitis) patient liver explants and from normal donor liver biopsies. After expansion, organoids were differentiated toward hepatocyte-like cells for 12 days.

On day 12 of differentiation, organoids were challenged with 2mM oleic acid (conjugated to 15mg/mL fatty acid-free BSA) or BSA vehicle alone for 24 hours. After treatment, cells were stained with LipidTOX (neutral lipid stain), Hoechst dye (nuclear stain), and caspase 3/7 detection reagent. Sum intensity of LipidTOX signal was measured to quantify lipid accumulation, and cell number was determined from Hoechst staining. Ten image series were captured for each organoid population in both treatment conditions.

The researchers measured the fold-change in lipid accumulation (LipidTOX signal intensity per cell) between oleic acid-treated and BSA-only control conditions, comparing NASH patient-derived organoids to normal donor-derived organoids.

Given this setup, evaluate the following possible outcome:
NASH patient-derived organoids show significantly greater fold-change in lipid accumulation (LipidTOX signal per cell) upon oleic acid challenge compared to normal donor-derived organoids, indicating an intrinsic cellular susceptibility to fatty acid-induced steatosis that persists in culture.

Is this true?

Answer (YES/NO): YES